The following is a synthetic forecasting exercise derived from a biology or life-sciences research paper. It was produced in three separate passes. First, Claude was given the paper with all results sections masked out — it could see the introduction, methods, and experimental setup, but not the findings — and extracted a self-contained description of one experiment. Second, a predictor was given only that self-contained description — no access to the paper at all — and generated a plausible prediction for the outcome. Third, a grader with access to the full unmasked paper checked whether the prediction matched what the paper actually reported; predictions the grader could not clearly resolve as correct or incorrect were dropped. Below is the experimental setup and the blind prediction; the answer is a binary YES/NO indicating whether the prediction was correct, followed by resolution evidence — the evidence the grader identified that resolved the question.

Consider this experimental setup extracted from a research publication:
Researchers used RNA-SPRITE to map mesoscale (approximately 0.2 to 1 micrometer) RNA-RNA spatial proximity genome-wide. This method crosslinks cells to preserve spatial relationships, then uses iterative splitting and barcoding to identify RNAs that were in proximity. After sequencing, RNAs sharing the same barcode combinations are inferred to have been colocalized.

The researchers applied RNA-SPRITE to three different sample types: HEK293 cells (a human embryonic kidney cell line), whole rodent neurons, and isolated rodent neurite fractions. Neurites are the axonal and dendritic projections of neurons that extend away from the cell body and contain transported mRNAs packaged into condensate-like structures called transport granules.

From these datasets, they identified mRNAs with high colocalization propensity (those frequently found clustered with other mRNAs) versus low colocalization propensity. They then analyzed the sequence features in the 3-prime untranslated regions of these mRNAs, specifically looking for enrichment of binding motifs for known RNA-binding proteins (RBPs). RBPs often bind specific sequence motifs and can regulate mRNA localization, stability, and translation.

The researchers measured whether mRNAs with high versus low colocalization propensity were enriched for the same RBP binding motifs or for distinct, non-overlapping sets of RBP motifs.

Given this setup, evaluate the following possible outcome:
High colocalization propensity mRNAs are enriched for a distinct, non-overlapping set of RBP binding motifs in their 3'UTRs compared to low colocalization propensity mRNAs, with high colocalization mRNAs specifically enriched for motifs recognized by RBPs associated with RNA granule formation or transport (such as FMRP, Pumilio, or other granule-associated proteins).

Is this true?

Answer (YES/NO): YES